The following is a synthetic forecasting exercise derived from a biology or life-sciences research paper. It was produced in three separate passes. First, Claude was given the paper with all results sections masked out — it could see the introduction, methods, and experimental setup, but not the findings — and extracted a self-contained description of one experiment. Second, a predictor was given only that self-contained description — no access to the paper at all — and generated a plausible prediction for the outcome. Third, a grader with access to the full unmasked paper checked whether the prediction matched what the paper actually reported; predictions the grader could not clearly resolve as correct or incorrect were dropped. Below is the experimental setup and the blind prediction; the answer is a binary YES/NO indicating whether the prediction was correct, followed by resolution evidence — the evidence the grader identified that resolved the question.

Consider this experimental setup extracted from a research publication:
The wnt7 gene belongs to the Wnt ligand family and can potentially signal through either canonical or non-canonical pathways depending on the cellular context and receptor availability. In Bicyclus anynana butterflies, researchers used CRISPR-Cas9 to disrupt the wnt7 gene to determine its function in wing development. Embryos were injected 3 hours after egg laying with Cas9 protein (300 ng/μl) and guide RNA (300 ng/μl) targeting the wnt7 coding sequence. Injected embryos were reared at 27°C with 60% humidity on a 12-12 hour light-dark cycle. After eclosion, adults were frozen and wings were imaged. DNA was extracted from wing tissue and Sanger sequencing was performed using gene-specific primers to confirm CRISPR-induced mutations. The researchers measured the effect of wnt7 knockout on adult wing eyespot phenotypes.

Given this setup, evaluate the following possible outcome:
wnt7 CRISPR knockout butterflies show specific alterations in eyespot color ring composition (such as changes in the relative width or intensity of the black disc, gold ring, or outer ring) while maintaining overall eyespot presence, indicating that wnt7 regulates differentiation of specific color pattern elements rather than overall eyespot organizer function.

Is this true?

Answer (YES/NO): NO